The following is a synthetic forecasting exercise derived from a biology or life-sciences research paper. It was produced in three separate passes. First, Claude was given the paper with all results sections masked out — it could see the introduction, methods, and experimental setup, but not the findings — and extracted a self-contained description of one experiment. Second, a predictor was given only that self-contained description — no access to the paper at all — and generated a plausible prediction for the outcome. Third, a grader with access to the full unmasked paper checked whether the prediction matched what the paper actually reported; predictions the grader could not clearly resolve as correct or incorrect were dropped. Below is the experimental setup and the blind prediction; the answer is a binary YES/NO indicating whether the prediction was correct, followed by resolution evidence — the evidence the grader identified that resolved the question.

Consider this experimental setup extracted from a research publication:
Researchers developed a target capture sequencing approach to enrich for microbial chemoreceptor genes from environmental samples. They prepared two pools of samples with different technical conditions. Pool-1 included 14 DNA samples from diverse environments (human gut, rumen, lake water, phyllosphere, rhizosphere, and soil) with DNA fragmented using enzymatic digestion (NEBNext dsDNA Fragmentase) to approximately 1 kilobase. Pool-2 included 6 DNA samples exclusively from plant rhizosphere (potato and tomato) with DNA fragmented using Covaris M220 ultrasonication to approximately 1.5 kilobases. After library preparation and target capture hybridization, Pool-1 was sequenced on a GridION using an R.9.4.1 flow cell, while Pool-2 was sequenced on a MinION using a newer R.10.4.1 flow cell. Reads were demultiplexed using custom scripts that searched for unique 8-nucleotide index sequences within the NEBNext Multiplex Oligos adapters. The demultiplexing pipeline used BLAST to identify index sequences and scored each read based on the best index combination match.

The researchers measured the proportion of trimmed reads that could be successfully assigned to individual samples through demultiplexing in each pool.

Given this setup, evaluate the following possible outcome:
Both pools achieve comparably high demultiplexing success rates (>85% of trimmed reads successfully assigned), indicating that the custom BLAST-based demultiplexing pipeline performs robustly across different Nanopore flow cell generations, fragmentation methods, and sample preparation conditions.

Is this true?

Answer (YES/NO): NO